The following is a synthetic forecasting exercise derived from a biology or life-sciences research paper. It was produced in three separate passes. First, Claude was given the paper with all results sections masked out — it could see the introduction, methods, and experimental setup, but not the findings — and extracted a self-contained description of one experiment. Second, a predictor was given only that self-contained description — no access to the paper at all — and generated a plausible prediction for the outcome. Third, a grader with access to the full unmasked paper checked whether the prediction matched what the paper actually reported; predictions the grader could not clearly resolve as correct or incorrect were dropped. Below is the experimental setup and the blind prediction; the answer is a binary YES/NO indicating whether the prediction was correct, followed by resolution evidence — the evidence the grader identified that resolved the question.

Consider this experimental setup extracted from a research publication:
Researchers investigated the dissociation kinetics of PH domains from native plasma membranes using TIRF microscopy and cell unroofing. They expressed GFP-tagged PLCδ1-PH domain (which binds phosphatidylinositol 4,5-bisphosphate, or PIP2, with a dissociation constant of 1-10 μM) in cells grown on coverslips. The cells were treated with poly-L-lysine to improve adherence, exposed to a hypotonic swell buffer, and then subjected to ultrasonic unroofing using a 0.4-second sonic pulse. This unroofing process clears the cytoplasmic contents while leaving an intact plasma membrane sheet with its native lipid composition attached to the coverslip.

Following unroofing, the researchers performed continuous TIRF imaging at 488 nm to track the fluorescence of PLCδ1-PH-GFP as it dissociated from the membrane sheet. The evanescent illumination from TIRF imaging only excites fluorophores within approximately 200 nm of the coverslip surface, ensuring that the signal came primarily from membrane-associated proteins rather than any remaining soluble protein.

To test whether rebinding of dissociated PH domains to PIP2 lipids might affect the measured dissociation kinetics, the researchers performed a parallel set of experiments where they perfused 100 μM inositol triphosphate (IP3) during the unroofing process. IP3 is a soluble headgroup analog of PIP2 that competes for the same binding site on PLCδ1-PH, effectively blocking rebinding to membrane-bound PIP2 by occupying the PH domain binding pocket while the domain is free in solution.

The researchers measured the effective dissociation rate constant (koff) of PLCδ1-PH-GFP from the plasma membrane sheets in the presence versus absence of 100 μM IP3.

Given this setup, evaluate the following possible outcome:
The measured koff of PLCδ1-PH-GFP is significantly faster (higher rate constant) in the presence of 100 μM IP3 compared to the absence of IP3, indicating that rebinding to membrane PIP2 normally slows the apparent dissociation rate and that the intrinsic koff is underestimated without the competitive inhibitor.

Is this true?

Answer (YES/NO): YES